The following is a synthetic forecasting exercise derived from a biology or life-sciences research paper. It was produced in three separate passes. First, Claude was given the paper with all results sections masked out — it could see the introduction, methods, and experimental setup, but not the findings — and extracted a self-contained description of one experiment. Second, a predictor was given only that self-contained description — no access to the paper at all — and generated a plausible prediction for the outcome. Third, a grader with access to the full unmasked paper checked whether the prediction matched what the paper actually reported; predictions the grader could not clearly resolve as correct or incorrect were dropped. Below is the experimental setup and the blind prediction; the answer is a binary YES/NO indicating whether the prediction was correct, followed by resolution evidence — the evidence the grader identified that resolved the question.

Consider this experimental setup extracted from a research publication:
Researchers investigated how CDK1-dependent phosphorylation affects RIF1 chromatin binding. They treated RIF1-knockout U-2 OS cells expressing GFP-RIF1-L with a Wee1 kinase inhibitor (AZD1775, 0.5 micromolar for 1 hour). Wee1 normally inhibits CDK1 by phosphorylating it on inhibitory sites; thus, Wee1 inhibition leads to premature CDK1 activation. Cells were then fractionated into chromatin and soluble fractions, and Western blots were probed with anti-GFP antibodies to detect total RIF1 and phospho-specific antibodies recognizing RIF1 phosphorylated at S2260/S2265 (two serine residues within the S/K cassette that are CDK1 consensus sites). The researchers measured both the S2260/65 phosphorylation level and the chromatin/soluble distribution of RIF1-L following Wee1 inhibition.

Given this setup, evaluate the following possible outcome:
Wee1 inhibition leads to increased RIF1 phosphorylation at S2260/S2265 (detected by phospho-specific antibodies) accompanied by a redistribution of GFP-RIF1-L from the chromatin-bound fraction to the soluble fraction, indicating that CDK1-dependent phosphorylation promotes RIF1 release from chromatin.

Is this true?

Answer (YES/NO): YES